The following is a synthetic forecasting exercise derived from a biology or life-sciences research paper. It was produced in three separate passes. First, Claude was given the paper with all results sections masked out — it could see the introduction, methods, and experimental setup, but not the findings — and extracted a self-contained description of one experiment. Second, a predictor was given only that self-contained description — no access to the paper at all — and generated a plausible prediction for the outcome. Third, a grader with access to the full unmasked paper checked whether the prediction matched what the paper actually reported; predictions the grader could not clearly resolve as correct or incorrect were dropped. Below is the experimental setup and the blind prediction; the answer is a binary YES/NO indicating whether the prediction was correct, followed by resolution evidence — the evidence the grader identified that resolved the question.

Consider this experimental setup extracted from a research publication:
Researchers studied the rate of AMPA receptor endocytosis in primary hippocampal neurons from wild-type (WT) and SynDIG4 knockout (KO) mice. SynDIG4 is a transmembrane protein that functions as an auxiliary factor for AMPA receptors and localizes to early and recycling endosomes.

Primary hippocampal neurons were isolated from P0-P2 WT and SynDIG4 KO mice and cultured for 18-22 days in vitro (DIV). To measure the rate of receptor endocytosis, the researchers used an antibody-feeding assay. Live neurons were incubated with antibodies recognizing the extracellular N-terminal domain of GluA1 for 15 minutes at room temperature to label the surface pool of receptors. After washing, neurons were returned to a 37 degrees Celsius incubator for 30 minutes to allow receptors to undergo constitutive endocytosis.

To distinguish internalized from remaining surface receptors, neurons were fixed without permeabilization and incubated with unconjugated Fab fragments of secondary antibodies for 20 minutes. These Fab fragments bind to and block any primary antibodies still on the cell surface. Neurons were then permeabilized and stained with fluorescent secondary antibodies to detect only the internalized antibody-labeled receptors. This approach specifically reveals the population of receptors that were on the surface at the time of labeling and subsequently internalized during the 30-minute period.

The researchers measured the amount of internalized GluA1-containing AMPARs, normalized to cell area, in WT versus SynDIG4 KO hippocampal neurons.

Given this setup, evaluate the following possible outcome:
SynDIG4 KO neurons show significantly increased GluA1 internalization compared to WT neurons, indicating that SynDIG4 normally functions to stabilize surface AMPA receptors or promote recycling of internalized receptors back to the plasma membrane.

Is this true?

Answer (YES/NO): NO